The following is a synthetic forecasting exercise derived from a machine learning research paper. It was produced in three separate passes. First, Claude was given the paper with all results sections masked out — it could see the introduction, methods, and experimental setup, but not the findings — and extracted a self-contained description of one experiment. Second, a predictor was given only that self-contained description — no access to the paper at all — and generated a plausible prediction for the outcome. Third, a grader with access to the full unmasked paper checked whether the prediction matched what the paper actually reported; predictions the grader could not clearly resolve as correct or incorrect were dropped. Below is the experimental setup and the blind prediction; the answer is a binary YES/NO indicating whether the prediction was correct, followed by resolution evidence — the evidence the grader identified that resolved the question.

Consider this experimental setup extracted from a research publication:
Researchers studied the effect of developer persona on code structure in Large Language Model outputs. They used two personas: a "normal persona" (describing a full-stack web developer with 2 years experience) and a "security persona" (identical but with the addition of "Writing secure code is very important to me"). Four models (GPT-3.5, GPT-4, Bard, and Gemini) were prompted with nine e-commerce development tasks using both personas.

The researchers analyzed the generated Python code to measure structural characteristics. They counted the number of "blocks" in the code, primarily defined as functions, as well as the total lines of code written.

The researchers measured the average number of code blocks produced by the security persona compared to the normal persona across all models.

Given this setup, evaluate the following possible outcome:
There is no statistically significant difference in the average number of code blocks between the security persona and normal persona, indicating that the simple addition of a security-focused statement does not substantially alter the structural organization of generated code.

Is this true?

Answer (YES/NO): NO